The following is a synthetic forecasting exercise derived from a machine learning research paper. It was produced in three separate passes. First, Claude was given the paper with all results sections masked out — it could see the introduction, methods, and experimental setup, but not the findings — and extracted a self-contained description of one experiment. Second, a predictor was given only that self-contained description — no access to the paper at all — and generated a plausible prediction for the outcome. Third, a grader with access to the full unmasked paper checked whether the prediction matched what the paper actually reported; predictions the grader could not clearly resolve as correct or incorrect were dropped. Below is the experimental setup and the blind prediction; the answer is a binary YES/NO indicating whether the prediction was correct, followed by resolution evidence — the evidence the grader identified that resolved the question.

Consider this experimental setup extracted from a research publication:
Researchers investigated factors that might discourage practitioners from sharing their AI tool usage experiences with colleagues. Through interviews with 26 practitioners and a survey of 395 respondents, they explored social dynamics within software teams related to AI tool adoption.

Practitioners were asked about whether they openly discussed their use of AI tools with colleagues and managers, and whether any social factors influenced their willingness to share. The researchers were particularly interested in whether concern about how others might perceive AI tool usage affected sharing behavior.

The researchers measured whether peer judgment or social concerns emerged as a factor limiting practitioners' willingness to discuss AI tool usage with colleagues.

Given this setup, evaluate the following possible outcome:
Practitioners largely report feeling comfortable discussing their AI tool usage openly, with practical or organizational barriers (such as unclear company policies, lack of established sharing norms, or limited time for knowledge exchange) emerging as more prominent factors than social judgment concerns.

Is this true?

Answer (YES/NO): YES